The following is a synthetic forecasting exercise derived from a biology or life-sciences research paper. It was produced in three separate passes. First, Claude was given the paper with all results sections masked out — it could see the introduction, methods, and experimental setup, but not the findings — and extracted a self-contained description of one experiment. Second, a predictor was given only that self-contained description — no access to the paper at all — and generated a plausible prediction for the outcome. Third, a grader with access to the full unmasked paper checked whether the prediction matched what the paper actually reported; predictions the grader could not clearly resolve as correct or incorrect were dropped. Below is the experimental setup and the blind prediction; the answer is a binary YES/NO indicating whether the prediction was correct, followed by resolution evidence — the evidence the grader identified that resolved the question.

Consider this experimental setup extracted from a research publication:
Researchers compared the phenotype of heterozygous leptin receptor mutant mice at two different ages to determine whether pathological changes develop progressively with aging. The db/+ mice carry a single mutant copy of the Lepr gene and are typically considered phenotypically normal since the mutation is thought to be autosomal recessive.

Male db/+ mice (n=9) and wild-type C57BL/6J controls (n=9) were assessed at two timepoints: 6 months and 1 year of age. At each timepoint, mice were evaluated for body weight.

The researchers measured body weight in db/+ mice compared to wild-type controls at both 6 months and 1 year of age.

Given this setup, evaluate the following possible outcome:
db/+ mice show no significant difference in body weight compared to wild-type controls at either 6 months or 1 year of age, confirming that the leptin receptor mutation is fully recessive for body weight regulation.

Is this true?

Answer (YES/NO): NO